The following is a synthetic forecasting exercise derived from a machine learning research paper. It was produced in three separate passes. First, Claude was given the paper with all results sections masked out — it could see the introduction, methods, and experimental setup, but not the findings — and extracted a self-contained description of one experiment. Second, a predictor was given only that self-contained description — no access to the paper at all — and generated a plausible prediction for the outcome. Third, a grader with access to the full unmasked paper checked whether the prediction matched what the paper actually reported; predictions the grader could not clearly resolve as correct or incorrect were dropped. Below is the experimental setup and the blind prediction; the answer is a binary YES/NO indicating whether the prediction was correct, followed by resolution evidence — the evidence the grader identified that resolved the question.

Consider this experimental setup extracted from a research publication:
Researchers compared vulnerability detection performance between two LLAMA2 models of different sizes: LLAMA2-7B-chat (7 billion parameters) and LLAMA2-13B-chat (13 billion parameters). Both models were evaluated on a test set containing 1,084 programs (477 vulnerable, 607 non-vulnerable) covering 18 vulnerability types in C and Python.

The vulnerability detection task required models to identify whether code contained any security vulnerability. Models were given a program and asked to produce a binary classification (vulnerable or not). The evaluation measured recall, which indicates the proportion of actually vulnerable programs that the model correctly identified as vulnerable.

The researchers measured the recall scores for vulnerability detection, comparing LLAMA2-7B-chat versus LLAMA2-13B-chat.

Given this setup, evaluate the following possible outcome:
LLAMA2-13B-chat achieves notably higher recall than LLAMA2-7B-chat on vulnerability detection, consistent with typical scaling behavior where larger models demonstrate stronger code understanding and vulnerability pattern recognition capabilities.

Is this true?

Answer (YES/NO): NO